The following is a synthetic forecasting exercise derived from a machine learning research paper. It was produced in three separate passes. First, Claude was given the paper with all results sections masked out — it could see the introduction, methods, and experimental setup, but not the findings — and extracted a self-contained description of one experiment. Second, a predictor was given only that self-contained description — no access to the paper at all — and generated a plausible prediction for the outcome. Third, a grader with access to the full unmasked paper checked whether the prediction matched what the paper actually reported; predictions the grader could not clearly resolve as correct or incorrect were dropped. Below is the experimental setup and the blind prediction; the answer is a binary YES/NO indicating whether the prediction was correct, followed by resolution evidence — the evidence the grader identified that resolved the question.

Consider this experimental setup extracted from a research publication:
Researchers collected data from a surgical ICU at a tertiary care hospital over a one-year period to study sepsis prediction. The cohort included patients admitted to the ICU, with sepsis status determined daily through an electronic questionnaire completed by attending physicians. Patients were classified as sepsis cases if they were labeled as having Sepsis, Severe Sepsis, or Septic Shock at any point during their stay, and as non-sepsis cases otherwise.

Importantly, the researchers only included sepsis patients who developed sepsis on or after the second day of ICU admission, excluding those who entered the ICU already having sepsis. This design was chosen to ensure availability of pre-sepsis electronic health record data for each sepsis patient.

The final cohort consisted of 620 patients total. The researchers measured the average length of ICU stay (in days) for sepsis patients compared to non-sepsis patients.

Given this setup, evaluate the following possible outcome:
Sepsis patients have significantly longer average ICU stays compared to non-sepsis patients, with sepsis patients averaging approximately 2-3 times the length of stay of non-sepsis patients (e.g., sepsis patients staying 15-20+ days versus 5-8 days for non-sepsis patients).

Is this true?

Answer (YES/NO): NO